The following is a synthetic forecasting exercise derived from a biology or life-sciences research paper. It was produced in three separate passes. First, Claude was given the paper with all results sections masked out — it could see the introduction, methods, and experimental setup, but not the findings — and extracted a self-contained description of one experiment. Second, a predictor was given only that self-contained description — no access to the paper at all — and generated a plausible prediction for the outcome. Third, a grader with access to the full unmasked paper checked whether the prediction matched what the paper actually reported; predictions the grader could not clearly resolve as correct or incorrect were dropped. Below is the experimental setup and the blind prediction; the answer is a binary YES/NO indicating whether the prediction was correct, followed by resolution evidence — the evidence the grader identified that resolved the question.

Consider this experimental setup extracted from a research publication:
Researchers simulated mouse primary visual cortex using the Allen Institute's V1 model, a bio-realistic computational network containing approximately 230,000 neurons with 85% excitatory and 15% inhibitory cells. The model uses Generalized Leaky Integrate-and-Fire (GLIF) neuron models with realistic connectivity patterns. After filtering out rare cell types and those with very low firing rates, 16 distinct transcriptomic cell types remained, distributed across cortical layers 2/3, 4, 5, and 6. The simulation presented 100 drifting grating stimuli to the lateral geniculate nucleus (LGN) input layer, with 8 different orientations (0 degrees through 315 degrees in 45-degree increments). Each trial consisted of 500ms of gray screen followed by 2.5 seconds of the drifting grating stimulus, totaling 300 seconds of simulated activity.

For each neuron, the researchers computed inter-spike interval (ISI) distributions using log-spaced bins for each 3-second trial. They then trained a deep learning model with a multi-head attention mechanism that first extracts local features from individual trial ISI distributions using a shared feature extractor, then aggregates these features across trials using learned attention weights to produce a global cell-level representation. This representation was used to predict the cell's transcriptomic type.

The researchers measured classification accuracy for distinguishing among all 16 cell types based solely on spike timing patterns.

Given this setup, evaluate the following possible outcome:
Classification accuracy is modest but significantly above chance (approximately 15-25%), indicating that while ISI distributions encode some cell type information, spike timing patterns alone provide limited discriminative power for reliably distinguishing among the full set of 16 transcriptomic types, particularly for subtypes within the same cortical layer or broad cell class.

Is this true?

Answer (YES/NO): NO